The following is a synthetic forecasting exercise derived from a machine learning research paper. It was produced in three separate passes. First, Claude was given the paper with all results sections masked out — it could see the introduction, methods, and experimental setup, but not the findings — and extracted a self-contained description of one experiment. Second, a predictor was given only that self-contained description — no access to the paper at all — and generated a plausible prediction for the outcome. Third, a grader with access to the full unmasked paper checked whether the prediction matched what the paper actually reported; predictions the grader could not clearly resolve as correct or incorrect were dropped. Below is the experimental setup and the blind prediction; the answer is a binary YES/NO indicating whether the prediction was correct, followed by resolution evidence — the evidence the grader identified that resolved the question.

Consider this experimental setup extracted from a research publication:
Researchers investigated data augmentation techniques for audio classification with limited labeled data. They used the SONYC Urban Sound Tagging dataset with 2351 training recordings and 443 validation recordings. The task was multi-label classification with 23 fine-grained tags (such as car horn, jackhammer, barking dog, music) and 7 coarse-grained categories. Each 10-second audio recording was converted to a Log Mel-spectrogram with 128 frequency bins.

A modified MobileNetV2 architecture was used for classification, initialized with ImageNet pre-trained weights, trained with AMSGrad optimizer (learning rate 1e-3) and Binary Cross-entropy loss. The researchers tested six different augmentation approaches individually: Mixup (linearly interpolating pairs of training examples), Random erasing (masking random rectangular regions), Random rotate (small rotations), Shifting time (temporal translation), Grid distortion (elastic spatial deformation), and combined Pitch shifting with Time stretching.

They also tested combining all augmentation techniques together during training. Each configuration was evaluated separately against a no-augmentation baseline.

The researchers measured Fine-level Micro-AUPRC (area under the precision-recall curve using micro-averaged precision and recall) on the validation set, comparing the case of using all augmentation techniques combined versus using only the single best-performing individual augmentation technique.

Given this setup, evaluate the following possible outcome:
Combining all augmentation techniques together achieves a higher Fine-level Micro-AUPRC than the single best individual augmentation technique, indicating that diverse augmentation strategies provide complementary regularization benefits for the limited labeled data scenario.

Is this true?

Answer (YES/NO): YES